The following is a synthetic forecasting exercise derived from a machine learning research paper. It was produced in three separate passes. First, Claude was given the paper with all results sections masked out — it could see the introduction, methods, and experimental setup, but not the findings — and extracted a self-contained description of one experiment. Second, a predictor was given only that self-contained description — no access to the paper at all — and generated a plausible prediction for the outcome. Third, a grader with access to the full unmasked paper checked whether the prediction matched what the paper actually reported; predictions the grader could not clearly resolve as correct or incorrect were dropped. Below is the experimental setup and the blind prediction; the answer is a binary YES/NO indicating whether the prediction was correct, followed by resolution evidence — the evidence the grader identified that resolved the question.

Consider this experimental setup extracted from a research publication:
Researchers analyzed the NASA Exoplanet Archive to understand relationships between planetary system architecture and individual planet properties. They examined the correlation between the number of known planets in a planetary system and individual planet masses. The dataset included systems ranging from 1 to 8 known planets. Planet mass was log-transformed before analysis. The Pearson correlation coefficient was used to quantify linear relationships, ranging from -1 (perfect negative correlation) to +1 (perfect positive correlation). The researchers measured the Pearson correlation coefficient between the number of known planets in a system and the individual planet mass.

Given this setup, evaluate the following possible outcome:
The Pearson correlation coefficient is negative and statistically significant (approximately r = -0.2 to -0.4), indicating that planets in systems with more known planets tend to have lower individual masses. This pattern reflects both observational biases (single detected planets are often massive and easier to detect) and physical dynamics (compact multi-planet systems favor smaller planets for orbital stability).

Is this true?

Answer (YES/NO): NO